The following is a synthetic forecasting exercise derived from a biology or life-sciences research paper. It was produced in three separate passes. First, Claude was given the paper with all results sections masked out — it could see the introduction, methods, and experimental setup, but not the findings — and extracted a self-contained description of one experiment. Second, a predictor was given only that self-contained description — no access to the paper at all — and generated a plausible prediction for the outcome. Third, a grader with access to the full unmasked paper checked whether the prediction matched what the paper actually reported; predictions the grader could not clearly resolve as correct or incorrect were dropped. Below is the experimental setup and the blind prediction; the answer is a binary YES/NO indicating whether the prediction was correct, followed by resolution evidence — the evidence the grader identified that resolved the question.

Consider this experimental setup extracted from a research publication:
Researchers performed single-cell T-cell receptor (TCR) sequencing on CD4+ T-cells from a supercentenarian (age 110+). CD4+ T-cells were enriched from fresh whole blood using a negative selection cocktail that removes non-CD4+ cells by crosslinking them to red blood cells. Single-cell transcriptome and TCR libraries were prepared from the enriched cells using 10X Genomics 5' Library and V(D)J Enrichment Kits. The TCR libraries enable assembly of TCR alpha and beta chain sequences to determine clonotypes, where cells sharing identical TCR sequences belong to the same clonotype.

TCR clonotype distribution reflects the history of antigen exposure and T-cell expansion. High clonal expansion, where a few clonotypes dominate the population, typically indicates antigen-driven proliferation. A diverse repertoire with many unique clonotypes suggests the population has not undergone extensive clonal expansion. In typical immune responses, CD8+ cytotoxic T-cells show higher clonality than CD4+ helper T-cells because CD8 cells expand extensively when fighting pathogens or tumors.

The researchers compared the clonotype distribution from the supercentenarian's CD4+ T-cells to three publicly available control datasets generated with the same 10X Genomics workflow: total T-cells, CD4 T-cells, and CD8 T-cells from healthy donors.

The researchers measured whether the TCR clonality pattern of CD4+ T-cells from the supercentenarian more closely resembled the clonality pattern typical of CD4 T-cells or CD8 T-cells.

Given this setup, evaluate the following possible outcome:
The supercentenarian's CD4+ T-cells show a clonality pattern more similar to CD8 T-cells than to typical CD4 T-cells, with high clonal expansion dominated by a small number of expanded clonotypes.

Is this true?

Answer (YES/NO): YES